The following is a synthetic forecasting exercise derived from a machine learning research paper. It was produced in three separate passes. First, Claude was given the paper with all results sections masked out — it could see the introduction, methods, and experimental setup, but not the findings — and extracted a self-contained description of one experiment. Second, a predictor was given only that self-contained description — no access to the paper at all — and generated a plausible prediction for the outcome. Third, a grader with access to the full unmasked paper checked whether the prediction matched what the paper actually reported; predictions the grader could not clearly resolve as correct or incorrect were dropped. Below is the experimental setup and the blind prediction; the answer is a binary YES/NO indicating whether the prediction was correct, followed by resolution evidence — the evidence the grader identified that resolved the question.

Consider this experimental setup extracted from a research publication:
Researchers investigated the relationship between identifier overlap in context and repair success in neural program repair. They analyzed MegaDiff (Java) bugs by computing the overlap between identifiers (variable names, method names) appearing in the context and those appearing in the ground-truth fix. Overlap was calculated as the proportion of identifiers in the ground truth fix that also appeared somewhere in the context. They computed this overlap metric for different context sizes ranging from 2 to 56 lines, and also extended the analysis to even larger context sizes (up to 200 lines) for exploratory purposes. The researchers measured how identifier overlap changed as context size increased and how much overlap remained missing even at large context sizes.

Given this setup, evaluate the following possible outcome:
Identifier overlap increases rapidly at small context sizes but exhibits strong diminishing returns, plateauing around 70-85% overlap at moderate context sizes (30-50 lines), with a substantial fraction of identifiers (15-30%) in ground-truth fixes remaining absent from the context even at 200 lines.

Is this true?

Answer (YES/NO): NO